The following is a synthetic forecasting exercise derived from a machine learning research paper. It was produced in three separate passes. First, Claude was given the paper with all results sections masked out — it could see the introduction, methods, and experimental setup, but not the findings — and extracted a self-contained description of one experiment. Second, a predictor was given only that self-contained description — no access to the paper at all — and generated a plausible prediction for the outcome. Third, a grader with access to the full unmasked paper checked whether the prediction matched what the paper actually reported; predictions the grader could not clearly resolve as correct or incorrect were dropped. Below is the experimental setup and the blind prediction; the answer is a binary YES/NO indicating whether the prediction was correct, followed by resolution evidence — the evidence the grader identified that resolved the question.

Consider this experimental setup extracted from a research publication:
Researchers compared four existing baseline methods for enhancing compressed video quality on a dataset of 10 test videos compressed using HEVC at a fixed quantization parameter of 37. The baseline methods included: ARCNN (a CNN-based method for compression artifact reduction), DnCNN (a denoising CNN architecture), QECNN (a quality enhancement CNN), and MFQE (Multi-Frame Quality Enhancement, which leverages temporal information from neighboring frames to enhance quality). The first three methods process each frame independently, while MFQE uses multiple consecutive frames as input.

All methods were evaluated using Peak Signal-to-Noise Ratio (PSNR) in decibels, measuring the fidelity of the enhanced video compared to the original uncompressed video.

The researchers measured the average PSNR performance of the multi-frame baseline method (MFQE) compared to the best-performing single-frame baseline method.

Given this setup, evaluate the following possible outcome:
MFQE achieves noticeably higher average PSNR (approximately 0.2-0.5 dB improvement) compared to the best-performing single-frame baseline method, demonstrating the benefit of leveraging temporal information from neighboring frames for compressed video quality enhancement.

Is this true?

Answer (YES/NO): NO